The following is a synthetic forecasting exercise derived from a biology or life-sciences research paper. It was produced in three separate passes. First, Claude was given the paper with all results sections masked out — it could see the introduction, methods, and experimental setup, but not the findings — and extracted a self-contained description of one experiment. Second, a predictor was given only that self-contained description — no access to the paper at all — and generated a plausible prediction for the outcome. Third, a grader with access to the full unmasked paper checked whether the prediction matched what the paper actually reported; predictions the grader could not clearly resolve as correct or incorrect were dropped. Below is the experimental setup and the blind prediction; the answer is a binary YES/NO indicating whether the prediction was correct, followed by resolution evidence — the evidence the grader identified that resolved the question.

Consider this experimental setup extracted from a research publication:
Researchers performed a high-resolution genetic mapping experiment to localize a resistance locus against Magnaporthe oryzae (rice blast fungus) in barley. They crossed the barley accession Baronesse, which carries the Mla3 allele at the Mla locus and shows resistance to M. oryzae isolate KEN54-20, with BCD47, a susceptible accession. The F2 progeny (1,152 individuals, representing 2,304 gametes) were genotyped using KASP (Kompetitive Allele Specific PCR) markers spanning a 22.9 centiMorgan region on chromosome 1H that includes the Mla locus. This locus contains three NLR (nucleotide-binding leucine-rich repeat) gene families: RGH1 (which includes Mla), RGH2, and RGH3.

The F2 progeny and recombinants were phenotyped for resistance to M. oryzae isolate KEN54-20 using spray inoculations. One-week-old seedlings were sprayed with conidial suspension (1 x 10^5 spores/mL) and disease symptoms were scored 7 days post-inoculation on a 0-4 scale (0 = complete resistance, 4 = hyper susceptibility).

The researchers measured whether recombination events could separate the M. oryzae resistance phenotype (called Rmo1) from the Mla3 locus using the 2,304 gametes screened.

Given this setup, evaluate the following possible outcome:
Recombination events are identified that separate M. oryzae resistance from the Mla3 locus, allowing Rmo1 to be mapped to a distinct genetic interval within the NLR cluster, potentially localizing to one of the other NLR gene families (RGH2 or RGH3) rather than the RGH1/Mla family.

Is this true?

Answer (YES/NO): NO